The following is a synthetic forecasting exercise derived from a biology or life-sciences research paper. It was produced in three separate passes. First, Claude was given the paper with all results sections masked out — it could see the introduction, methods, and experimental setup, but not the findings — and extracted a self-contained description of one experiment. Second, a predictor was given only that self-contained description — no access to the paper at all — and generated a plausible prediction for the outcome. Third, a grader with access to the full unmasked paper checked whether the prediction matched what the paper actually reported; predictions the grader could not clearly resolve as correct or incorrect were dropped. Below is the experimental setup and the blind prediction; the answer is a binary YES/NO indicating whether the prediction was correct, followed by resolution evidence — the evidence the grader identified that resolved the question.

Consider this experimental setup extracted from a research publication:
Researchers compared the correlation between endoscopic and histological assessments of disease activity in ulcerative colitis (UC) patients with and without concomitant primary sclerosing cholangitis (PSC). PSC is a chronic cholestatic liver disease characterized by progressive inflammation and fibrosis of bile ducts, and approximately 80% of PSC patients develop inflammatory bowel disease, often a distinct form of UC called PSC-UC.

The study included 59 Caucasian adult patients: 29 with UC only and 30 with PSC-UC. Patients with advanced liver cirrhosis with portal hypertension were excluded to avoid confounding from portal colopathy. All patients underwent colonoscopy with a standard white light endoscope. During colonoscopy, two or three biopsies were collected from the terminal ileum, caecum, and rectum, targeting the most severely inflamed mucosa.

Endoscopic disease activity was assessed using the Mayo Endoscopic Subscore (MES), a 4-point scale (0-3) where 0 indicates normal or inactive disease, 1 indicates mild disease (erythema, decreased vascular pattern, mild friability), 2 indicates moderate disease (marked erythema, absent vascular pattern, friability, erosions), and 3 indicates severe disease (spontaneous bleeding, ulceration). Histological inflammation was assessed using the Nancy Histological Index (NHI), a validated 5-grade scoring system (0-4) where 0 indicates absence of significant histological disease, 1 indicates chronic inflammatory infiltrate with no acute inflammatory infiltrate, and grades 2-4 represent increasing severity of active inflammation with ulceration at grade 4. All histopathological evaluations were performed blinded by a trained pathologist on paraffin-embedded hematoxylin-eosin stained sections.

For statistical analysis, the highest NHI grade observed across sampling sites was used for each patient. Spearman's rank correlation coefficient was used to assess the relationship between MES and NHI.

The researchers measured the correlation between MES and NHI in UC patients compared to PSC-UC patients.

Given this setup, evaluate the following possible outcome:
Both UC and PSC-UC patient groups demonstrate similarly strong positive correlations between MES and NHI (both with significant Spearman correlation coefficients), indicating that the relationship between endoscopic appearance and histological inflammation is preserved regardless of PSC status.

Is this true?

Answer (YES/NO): NO